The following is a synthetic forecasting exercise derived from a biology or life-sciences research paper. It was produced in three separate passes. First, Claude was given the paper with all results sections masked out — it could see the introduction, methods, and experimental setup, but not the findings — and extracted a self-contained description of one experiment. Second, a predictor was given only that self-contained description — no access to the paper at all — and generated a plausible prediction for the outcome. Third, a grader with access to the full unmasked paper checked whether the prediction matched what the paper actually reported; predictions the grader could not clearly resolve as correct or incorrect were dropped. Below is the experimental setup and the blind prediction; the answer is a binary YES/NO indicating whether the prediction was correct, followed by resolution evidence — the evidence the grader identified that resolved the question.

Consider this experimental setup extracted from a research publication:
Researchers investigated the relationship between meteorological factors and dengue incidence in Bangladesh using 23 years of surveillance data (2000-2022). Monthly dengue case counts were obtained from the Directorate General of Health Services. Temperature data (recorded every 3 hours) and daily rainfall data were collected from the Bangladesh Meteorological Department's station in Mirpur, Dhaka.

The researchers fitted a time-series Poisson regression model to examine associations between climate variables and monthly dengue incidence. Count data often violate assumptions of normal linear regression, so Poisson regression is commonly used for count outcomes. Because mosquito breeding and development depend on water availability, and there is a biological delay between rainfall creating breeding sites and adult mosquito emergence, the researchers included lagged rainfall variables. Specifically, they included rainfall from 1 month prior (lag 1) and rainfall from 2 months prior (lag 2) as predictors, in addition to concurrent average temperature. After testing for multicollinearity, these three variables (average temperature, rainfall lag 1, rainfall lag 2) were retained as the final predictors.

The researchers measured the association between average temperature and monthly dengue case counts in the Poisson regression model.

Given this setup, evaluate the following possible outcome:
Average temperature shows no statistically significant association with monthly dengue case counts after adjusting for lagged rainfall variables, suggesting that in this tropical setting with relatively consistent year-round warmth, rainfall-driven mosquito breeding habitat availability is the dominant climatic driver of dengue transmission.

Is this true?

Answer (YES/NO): NO